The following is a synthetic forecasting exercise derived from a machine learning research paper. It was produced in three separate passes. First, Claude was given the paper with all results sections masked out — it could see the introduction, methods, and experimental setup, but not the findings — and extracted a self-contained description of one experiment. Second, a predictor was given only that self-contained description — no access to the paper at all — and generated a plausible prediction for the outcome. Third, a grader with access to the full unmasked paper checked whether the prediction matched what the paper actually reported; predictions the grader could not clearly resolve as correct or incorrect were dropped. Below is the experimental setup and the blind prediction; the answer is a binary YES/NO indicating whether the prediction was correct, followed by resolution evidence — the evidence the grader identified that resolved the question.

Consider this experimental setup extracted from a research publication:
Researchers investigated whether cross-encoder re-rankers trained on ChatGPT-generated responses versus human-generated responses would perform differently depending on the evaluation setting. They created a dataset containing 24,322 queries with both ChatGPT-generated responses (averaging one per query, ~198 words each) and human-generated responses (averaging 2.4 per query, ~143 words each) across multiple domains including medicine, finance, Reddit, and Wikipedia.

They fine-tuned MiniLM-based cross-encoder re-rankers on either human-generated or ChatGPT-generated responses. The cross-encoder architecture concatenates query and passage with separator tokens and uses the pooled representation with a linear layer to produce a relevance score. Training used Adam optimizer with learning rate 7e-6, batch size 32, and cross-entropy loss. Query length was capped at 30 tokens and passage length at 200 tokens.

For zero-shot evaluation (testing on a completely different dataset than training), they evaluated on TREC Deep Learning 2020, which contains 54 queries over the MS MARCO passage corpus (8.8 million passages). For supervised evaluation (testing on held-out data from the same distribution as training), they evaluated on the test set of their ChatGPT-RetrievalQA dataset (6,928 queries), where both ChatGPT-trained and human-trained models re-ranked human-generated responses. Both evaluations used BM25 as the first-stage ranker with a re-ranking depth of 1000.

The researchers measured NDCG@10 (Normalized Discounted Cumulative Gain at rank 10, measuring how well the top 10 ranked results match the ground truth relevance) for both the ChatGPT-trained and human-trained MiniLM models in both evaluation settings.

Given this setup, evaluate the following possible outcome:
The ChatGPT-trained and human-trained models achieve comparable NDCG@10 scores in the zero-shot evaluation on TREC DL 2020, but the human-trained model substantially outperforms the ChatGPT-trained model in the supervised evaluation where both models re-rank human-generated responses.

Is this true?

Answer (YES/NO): NO